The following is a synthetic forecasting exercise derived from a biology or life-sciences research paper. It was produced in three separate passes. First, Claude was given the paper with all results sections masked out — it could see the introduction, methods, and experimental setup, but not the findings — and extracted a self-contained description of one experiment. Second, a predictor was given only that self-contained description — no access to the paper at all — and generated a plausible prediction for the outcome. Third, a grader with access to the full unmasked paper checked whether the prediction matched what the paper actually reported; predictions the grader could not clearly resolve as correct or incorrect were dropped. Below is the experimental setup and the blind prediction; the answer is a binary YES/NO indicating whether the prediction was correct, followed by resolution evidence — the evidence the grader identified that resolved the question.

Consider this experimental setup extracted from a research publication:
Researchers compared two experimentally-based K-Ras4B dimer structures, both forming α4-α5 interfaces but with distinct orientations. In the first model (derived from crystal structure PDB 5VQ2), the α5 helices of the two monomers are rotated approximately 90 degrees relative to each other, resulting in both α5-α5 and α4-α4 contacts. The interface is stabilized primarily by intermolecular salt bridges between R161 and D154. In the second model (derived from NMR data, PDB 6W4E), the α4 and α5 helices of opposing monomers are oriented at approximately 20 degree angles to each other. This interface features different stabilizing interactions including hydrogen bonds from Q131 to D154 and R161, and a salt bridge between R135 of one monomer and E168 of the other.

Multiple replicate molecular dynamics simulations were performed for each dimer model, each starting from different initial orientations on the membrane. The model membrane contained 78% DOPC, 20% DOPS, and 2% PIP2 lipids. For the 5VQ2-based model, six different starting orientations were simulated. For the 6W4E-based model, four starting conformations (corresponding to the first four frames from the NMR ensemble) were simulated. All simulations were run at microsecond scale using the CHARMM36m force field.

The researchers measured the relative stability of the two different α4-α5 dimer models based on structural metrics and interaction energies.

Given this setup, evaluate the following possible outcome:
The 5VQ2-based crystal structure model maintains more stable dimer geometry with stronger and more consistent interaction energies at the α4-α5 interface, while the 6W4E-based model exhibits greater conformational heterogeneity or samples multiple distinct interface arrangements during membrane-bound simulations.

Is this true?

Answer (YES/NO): NO